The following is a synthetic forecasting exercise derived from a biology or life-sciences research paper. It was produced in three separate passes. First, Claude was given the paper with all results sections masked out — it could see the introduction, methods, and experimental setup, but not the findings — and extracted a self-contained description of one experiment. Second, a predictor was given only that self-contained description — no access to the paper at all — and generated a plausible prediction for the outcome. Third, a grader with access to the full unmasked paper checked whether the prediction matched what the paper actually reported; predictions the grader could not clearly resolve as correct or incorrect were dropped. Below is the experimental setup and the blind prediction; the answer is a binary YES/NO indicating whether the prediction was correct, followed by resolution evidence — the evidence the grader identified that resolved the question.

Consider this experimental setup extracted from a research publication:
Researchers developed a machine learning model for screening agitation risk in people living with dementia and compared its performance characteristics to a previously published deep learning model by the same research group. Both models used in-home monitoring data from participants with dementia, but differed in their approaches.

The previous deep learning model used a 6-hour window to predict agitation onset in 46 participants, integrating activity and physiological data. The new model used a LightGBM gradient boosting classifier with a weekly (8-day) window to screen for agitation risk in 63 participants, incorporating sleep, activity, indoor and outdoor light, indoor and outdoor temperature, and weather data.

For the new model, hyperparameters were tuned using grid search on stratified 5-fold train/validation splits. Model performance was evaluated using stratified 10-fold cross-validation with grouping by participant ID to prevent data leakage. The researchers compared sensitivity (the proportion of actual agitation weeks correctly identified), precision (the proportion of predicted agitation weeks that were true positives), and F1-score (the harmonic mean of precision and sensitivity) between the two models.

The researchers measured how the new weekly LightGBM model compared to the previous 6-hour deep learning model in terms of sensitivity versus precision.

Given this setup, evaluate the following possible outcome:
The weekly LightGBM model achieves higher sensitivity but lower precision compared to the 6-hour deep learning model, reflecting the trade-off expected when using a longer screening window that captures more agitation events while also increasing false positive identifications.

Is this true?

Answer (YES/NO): NO